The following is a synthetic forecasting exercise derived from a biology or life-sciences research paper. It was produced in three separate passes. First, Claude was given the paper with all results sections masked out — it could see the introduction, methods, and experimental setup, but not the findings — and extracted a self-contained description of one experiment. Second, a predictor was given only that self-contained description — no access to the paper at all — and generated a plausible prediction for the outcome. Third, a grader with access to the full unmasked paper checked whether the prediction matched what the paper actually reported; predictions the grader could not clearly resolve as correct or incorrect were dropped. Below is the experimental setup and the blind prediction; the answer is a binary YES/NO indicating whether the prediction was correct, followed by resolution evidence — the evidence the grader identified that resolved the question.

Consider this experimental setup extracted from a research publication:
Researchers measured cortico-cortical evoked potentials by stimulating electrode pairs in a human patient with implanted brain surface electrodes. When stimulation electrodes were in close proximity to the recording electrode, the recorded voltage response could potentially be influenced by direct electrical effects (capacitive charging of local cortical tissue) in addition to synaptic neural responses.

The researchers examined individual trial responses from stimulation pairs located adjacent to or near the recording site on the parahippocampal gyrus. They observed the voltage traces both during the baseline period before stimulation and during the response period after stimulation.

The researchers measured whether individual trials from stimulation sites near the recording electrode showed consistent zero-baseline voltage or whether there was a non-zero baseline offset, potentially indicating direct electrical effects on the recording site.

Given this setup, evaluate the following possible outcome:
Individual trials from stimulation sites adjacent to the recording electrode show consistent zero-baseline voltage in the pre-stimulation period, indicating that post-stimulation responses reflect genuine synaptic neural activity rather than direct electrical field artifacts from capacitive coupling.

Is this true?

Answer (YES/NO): NO